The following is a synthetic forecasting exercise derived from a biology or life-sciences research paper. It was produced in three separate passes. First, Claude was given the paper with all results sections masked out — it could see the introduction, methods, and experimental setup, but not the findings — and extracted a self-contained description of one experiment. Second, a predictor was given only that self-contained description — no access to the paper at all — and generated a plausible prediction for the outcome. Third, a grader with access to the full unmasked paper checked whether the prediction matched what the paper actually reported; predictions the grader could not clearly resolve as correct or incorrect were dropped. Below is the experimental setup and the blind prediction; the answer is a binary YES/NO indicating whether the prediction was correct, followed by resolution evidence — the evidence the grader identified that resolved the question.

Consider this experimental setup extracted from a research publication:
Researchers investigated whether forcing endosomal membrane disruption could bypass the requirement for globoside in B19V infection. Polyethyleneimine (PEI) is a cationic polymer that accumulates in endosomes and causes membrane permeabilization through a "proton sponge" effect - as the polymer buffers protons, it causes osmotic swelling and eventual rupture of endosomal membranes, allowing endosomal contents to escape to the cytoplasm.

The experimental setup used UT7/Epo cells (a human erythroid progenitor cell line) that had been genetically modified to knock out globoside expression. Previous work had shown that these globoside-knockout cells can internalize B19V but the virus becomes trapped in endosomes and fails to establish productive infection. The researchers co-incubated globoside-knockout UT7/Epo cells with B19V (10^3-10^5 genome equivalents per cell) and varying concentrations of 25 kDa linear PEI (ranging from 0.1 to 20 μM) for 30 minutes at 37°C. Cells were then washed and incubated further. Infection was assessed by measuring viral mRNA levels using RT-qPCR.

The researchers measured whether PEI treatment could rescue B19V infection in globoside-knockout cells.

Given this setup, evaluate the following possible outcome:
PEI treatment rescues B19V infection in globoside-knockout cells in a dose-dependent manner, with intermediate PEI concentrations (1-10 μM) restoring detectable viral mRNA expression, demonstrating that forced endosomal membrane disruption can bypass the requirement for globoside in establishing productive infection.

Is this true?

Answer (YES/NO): YES